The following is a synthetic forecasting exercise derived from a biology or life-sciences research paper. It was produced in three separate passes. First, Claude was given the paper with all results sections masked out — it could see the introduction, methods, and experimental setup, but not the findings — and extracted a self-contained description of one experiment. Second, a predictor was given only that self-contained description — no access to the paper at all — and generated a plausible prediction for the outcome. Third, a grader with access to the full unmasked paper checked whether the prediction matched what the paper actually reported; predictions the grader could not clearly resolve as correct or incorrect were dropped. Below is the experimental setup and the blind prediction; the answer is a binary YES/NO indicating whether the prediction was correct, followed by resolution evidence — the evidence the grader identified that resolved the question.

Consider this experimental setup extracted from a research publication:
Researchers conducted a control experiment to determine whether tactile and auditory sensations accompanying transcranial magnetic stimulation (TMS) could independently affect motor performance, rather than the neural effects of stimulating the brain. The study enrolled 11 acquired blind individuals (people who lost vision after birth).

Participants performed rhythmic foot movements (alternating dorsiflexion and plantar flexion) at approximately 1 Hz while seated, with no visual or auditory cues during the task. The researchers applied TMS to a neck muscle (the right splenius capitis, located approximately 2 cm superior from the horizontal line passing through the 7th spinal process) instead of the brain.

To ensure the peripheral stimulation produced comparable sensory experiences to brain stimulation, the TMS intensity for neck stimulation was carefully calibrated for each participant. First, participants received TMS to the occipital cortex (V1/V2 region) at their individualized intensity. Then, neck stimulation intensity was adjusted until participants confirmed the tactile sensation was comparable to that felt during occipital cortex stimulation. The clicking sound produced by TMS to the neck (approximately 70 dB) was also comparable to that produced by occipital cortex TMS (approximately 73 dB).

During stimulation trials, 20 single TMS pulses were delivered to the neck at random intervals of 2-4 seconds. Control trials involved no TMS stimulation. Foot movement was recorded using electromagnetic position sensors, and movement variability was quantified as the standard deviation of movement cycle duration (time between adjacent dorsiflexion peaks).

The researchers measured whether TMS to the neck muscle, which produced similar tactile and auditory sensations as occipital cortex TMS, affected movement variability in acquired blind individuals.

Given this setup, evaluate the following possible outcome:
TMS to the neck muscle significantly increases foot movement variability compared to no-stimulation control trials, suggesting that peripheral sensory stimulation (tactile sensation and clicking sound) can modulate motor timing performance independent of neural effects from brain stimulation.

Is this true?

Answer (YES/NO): NO